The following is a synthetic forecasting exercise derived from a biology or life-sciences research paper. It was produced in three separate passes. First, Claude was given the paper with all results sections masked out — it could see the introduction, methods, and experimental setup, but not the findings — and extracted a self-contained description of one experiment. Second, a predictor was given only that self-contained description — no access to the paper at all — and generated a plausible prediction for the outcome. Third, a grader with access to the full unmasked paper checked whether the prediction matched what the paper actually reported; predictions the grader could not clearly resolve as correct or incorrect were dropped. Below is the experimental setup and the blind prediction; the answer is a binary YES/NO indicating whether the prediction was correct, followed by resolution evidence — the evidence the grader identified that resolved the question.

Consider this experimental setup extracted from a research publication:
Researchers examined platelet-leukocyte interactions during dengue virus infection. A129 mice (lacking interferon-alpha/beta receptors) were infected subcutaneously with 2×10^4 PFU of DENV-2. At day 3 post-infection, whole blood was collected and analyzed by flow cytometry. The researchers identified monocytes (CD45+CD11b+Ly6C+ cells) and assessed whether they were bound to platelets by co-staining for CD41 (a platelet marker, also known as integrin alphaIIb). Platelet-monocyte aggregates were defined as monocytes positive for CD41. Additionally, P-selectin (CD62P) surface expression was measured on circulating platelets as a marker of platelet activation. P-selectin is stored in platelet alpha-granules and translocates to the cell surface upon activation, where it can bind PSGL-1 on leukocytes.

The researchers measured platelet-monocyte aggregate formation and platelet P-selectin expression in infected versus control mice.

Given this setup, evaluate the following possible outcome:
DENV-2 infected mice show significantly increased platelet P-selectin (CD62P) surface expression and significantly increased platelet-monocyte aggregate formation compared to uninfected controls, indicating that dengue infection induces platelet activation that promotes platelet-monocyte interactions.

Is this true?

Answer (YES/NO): YES